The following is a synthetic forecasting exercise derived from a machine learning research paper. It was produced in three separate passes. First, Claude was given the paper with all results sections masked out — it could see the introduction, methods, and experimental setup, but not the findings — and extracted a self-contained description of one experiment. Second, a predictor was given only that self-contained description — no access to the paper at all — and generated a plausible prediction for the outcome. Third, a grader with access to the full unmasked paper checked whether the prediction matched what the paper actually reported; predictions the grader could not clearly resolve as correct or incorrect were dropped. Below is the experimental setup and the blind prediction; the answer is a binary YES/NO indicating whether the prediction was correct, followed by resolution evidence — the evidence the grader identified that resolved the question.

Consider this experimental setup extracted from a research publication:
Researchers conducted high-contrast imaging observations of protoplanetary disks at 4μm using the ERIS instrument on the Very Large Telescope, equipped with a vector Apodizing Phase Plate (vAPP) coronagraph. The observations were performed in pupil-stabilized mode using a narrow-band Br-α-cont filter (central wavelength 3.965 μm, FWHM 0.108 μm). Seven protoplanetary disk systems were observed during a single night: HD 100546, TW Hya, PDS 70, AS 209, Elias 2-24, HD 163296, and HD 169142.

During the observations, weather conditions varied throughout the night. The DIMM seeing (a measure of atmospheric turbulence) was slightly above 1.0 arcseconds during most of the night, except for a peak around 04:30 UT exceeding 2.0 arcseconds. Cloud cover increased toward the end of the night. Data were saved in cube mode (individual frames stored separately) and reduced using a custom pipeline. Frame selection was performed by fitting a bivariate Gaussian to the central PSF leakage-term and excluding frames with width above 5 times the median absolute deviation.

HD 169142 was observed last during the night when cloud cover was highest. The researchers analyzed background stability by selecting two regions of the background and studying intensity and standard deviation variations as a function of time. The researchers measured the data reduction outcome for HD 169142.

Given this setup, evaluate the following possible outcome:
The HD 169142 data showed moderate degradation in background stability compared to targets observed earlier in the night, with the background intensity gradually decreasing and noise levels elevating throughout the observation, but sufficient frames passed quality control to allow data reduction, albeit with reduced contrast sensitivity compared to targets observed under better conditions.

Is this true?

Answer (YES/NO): NO